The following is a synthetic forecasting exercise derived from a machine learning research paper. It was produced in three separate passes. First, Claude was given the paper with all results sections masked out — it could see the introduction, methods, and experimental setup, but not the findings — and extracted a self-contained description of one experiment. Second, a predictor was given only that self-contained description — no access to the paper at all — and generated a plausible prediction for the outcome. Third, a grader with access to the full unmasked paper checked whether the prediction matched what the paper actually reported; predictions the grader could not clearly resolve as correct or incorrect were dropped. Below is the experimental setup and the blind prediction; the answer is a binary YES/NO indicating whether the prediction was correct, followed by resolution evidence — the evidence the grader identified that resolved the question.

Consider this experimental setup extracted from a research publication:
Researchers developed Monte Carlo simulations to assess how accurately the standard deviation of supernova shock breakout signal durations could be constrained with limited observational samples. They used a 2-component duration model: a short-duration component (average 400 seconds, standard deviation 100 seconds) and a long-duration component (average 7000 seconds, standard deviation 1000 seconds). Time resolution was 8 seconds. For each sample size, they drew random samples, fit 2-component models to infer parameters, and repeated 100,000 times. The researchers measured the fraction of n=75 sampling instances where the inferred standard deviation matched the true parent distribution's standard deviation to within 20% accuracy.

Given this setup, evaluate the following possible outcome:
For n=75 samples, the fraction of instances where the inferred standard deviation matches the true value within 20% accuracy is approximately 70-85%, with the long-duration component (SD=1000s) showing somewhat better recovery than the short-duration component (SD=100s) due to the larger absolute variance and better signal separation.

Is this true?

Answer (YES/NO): NO